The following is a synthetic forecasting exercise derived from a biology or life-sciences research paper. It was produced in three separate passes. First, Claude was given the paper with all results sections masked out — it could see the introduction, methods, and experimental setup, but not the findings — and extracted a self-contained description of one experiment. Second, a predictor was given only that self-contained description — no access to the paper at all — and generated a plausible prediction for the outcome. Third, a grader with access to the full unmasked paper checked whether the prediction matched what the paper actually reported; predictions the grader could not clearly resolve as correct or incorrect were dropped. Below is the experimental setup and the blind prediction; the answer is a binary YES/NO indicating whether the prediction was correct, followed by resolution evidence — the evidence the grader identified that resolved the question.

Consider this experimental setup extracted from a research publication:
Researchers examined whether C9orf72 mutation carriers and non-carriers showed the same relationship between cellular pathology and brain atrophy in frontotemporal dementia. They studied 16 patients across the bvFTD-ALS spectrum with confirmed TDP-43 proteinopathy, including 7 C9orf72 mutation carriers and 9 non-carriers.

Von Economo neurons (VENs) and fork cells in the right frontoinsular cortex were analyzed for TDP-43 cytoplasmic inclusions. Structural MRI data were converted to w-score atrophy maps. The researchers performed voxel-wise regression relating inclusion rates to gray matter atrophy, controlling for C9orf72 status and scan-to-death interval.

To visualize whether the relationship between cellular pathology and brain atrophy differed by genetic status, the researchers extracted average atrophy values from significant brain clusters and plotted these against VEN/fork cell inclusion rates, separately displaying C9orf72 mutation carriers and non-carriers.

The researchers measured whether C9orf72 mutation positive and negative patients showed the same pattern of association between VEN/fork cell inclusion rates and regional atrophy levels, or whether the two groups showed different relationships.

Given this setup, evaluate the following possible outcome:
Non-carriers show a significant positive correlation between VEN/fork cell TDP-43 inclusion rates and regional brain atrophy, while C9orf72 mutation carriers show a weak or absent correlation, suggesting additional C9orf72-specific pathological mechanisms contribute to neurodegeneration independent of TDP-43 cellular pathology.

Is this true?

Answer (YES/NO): YES